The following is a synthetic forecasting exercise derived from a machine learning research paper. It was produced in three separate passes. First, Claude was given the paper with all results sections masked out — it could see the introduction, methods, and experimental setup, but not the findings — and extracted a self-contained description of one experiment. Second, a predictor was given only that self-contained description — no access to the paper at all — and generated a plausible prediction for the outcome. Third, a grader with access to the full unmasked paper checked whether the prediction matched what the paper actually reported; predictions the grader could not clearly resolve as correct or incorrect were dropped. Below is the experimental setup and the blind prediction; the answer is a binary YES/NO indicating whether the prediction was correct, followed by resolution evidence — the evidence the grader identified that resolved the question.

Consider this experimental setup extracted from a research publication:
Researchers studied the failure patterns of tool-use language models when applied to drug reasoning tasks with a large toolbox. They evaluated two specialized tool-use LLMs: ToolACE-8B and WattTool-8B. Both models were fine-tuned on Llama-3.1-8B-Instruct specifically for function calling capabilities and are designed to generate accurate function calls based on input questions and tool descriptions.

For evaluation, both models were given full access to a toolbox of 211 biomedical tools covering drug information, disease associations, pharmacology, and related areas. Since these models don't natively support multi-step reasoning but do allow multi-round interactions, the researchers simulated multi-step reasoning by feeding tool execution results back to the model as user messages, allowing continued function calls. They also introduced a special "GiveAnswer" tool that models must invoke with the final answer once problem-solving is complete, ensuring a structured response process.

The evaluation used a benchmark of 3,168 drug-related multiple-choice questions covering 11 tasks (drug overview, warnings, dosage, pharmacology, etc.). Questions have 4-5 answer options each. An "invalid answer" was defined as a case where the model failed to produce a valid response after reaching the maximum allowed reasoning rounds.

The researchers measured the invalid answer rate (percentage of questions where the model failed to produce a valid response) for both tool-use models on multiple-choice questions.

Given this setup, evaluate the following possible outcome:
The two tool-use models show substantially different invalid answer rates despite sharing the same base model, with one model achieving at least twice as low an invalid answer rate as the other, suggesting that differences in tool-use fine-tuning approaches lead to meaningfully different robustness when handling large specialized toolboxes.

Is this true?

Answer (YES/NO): NO